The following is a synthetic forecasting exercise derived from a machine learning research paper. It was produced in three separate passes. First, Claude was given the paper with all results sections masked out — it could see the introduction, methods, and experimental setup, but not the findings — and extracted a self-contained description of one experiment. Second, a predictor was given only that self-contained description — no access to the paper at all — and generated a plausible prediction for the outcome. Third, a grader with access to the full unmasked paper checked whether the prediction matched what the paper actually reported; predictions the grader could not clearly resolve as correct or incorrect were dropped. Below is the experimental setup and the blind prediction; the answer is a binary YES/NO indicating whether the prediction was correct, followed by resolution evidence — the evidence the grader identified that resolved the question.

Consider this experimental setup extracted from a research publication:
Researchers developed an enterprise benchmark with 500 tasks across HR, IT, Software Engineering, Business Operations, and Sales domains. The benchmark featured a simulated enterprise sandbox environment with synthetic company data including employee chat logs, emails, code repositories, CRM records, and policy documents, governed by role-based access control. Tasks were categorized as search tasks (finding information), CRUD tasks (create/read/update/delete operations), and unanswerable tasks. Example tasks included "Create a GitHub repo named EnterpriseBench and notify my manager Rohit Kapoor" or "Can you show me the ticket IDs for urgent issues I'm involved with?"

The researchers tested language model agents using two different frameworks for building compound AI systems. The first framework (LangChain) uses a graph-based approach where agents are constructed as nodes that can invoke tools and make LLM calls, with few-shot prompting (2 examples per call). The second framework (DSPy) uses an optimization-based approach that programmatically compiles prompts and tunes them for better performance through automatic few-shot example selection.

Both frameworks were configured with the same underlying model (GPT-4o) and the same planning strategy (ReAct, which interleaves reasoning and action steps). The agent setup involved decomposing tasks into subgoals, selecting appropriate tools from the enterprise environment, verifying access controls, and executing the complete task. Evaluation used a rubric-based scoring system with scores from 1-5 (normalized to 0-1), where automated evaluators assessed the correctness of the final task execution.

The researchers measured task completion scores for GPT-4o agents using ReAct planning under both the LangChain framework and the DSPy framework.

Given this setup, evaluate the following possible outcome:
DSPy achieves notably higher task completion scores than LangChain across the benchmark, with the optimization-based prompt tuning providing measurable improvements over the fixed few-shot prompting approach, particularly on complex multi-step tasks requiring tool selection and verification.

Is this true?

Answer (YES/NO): NO